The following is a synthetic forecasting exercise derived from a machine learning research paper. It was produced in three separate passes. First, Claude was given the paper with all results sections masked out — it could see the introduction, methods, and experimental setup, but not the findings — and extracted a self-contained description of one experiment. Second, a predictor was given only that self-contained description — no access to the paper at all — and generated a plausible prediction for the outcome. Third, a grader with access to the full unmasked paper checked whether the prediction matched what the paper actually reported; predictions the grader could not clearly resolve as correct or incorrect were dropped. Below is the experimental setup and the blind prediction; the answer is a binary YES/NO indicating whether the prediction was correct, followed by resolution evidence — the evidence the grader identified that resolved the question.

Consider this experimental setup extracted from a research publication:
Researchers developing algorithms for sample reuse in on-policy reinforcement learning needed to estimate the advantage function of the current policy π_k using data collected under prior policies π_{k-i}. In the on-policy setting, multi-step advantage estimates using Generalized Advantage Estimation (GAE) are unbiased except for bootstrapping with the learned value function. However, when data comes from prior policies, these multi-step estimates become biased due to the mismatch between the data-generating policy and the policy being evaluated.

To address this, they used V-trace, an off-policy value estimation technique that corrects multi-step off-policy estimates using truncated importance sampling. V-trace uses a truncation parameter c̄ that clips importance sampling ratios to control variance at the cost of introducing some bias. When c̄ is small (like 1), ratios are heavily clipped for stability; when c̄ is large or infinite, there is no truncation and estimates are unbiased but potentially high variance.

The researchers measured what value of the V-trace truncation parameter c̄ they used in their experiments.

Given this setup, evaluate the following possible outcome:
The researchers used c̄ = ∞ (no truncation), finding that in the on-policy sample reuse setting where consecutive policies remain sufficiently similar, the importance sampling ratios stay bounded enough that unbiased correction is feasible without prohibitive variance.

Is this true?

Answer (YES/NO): NO